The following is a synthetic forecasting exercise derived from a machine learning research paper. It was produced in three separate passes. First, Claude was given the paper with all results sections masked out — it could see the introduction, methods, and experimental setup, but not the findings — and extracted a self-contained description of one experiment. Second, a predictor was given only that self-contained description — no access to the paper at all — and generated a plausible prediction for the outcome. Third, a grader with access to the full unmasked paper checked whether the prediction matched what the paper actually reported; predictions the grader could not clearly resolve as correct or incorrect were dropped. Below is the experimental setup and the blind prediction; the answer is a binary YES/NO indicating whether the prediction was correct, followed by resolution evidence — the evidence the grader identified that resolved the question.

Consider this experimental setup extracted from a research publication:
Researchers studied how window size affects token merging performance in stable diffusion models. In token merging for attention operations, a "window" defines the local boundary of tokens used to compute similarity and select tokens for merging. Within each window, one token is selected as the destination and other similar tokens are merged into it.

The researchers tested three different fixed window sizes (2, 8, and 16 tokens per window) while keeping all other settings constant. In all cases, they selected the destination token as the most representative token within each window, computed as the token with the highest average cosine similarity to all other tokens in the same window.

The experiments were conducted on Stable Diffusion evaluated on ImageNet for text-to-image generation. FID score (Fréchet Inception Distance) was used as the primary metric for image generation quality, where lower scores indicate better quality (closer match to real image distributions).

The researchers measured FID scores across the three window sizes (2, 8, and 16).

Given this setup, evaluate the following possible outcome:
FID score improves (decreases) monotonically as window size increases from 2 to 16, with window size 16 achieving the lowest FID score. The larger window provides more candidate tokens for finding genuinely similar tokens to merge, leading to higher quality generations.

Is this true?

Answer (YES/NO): NO